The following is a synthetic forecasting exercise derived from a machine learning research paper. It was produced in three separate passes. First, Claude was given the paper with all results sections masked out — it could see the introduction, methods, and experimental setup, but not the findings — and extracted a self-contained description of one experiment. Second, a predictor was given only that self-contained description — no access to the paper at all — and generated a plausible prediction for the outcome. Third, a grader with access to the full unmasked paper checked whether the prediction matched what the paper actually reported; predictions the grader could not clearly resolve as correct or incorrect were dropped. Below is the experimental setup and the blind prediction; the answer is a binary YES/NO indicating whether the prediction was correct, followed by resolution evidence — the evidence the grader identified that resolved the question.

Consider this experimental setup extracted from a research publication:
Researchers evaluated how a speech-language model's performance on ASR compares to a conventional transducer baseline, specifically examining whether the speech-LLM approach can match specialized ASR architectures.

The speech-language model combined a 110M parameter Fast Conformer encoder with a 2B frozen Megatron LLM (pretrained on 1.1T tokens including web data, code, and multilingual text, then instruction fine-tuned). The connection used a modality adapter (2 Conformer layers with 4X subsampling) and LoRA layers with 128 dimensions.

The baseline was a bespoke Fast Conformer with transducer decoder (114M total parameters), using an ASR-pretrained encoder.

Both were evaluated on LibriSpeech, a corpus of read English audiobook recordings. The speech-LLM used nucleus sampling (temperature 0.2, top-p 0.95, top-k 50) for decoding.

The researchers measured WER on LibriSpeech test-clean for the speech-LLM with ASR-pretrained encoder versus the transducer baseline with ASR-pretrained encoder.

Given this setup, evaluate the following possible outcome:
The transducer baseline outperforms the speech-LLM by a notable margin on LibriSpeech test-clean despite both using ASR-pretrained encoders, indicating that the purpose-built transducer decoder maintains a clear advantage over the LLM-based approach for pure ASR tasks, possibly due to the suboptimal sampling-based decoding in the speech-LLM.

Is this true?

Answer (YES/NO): NO